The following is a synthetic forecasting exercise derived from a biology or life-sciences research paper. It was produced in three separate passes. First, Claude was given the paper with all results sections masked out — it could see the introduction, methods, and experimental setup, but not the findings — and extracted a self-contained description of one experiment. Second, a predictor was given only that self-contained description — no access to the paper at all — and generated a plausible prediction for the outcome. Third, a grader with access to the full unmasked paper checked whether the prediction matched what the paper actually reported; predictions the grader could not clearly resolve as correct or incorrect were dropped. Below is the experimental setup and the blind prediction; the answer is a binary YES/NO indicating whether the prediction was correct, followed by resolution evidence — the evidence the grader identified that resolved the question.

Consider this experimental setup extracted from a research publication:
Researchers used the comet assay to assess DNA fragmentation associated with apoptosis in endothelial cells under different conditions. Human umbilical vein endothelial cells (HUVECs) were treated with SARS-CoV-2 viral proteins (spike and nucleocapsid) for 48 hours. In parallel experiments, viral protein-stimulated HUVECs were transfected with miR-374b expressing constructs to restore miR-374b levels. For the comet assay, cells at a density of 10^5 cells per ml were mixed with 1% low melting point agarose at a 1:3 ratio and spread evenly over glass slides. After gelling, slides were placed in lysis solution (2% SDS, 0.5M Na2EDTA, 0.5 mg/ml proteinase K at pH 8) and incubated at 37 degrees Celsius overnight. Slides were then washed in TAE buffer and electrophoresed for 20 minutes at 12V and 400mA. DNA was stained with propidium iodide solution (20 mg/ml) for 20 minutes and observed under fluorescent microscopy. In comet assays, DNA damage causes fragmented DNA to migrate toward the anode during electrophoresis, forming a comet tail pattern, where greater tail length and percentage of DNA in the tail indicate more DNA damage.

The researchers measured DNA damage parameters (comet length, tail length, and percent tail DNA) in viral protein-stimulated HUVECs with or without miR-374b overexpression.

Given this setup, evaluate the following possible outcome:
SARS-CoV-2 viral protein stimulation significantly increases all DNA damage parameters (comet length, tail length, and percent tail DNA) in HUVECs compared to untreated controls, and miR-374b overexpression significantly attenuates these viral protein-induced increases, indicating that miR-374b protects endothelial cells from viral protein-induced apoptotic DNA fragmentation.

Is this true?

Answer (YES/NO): NO